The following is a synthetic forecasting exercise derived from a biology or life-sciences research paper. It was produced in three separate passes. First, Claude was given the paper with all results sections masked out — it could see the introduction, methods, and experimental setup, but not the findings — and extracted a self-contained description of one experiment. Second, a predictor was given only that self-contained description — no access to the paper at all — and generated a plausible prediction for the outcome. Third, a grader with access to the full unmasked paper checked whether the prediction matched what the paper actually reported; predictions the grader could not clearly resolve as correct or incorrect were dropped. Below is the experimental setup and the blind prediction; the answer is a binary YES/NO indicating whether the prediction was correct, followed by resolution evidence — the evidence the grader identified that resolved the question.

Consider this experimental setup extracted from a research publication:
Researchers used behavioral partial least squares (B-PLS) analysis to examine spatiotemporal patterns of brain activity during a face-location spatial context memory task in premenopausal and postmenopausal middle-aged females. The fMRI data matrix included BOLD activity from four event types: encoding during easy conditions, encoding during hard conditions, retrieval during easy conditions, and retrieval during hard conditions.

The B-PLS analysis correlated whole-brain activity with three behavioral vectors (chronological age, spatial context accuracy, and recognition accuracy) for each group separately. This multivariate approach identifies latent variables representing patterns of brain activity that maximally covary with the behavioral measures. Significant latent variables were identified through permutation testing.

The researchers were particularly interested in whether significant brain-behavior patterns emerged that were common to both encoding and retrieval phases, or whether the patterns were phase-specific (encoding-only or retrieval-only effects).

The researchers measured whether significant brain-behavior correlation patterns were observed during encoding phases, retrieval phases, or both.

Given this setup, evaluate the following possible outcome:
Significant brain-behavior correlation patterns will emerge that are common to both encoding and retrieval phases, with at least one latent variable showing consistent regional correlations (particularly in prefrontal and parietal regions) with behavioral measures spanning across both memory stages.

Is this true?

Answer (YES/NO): YES